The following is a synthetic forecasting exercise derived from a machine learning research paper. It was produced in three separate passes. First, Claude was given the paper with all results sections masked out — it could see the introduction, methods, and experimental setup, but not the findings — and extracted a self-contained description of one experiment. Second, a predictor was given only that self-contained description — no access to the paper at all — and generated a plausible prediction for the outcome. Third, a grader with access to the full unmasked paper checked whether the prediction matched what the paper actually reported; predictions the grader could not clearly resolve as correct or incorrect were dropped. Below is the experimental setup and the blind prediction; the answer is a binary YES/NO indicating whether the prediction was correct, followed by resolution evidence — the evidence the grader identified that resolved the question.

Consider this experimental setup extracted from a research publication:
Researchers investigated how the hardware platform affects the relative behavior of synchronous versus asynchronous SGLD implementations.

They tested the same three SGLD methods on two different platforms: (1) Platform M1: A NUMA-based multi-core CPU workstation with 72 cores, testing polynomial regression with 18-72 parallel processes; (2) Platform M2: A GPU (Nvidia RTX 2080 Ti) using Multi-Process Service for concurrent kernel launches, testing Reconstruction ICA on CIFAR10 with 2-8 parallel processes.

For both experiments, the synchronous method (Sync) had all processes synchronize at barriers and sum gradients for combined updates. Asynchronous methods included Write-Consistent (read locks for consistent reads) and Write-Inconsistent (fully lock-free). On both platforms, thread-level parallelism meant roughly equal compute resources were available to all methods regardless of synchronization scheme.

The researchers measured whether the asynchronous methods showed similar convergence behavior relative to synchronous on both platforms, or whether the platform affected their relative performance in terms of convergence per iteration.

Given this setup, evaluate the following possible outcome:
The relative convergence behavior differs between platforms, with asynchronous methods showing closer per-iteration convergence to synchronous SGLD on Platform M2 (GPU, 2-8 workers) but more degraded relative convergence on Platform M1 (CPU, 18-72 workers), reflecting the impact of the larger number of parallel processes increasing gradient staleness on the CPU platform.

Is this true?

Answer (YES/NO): NO